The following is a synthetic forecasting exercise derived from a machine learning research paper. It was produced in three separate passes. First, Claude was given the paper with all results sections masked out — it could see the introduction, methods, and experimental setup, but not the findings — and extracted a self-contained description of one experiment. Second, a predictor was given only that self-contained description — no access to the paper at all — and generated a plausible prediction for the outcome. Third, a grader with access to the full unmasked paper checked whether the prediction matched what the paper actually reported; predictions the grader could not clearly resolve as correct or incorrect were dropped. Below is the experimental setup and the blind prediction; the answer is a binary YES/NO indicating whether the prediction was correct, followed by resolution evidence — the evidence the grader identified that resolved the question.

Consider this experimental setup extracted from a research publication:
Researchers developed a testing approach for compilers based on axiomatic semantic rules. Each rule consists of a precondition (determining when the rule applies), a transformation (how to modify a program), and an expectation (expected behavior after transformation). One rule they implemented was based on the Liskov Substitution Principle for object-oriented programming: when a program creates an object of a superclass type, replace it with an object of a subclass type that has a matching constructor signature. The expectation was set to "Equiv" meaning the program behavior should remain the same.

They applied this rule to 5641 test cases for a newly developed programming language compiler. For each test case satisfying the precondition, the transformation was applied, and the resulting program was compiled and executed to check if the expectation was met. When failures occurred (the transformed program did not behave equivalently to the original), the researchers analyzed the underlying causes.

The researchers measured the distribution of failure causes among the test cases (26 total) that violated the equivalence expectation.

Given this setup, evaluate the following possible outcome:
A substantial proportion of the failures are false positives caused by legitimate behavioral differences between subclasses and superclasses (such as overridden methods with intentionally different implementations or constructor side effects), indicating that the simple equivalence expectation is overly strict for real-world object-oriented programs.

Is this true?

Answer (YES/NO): YES